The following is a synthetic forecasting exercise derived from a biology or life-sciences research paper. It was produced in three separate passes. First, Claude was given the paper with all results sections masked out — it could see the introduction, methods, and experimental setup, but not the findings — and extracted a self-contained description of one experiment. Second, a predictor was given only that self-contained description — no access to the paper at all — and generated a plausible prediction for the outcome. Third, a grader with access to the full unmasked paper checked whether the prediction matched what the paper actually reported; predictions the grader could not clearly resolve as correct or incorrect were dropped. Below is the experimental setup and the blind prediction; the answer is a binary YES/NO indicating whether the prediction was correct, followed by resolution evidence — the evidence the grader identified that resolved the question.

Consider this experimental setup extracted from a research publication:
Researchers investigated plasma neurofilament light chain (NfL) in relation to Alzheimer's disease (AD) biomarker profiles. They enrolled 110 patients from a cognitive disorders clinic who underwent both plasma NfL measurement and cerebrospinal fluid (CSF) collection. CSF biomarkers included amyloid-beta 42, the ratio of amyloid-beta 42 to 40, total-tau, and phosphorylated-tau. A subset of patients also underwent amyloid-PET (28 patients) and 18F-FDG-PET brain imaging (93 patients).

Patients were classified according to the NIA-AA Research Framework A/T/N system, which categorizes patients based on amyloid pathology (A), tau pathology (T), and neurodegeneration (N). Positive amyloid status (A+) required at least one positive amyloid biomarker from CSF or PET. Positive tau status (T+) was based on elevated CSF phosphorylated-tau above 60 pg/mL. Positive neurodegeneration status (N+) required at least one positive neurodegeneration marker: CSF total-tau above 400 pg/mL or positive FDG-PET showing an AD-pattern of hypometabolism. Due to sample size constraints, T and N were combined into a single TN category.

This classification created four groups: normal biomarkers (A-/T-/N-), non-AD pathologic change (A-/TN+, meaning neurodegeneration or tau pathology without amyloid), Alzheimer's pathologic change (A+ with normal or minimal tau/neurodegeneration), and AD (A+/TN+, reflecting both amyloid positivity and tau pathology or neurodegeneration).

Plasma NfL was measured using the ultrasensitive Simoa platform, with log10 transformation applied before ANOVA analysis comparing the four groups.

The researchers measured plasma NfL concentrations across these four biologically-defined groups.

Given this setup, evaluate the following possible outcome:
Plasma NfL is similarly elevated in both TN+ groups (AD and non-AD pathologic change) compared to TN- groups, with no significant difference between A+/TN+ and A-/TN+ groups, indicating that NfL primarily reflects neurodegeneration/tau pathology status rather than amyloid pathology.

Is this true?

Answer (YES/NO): NO